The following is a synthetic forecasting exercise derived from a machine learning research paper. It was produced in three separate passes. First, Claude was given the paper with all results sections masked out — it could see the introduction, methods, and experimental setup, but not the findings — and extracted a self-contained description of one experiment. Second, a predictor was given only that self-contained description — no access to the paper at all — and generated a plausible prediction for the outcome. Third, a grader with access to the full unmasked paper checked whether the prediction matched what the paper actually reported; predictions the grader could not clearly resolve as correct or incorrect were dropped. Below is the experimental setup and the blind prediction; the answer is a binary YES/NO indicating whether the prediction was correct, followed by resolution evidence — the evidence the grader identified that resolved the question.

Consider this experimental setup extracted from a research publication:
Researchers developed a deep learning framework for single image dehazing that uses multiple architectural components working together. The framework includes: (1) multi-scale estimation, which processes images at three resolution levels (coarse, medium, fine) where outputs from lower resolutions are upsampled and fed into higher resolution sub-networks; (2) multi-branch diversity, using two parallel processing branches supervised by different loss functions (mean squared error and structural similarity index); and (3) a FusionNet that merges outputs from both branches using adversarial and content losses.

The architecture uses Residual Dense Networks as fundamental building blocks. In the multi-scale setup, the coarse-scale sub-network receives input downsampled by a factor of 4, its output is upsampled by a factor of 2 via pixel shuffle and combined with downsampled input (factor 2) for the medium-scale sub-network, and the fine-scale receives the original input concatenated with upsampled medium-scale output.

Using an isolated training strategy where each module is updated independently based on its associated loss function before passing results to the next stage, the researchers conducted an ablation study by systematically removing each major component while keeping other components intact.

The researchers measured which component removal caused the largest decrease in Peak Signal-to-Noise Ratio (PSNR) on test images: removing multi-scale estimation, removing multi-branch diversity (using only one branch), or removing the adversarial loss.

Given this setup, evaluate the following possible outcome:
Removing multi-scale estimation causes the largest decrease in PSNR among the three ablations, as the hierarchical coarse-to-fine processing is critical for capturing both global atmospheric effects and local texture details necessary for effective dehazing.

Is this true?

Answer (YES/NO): NO